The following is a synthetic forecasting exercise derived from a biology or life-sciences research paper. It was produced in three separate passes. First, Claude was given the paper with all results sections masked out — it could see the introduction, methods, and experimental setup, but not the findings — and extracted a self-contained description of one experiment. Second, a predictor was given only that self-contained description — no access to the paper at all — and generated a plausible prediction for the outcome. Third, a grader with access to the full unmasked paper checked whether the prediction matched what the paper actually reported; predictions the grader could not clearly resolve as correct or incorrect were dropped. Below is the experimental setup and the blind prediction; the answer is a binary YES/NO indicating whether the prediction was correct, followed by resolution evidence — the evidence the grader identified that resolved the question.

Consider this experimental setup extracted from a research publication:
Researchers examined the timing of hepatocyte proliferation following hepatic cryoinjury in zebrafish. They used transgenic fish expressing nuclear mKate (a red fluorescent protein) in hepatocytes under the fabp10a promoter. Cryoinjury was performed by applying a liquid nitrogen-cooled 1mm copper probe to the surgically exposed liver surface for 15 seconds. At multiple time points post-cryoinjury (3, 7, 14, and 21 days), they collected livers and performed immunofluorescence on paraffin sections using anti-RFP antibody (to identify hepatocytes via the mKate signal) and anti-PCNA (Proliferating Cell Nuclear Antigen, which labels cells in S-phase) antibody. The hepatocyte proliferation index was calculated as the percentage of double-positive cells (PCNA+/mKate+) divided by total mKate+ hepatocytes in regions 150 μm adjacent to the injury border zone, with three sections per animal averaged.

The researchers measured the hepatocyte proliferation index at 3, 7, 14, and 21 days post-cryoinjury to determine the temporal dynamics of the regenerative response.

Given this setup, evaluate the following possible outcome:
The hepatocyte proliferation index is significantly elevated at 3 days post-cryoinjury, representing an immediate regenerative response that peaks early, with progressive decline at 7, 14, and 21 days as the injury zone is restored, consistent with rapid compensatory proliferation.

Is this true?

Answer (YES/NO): NO